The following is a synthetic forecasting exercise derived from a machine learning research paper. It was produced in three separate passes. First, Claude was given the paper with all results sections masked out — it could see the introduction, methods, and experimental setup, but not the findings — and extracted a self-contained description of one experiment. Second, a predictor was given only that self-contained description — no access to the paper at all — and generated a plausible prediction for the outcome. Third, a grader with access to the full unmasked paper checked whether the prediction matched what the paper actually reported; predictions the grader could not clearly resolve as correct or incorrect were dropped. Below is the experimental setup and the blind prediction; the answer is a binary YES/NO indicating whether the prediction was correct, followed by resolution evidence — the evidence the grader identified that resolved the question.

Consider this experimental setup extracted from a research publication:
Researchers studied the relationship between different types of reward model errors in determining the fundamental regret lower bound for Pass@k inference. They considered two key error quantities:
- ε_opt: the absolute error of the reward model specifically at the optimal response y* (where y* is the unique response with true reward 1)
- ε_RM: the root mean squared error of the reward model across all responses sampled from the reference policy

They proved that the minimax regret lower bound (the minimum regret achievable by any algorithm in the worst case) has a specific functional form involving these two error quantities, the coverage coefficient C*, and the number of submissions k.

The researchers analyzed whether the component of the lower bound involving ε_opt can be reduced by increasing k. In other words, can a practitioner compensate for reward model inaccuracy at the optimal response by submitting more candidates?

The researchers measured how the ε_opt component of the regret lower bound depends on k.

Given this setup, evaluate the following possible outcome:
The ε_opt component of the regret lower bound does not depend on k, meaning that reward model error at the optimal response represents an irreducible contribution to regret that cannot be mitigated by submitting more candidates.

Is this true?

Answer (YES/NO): YES